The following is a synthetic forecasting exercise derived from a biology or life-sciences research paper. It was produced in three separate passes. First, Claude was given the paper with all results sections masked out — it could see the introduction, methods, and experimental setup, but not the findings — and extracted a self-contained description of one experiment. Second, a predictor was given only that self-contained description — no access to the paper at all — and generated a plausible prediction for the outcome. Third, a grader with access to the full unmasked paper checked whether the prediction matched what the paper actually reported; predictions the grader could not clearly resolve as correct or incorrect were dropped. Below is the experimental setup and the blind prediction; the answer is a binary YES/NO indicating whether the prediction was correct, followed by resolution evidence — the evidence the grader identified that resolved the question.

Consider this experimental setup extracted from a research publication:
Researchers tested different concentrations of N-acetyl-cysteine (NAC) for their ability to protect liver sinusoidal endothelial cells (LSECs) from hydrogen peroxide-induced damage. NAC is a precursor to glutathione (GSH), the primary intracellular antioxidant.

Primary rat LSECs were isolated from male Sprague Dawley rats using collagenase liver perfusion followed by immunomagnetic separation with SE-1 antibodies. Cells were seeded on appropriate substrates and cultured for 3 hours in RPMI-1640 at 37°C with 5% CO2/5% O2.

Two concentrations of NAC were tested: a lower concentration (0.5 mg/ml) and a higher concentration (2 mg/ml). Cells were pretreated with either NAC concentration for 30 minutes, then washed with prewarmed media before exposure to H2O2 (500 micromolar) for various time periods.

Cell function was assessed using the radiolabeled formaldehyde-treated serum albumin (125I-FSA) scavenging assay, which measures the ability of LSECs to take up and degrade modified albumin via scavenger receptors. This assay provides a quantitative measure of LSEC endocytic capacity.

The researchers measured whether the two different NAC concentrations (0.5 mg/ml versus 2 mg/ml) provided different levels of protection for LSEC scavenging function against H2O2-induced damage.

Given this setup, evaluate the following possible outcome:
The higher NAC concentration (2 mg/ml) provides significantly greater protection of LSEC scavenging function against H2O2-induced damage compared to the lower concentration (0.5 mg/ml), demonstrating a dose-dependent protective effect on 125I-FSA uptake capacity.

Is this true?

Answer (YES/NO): YES